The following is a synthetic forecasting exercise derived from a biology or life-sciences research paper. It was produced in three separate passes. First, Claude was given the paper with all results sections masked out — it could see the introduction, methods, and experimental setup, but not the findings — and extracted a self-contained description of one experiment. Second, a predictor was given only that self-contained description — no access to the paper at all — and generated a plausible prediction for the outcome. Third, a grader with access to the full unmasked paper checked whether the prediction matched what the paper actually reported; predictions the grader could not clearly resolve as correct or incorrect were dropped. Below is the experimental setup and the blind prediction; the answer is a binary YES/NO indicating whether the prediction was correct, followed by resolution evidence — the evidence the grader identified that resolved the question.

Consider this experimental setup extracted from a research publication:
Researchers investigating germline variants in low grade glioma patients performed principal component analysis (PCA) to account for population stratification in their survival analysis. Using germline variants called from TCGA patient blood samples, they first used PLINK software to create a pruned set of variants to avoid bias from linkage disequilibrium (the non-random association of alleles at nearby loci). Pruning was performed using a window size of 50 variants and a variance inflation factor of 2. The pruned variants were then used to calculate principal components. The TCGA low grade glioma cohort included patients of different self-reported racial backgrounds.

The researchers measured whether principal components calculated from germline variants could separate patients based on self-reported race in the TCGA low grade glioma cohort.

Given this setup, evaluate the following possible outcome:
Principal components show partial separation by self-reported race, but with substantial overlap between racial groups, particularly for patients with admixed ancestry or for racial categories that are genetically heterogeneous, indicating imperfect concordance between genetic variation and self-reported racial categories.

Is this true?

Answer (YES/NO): NO